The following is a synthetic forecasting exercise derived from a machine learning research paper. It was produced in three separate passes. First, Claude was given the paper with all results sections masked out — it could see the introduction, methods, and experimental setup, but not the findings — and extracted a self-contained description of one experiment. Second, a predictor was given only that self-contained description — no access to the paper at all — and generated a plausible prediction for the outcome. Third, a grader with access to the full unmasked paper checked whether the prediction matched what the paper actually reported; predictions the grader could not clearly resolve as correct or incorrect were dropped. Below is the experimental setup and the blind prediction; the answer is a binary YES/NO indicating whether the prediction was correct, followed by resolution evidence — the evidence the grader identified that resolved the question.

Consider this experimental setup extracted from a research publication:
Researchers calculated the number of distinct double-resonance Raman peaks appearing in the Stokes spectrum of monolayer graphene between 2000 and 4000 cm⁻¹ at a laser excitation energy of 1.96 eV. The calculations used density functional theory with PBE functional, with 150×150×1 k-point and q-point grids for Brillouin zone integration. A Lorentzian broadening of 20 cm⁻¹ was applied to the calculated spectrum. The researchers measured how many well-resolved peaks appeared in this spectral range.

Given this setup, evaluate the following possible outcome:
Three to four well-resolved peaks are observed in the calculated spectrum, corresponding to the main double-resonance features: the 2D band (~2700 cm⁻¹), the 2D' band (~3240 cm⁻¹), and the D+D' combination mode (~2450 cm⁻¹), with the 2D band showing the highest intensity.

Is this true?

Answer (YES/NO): NO